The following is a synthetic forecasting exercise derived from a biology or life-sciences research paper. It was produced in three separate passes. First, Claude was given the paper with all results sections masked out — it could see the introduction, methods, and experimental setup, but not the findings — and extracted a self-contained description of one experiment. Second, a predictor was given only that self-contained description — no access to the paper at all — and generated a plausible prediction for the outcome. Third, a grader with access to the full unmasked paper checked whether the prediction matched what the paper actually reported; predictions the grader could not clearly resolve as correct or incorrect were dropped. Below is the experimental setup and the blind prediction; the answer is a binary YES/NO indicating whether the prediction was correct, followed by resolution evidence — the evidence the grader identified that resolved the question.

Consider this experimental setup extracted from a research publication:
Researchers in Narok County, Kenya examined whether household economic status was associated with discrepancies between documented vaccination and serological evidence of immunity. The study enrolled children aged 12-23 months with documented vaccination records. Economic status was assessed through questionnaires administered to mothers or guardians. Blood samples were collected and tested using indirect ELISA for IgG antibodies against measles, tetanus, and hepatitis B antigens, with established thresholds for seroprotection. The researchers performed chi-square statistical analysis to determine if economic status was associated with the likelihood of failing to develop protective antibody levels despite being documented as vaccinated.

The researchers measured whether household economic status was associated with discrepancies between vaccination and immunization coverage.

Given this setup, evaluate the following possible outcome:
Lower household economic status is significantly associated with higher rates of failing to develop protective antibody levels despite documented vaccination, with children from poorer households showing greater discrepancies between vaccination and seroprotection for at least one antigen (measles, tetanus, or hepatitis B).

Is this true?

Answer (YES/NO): NO